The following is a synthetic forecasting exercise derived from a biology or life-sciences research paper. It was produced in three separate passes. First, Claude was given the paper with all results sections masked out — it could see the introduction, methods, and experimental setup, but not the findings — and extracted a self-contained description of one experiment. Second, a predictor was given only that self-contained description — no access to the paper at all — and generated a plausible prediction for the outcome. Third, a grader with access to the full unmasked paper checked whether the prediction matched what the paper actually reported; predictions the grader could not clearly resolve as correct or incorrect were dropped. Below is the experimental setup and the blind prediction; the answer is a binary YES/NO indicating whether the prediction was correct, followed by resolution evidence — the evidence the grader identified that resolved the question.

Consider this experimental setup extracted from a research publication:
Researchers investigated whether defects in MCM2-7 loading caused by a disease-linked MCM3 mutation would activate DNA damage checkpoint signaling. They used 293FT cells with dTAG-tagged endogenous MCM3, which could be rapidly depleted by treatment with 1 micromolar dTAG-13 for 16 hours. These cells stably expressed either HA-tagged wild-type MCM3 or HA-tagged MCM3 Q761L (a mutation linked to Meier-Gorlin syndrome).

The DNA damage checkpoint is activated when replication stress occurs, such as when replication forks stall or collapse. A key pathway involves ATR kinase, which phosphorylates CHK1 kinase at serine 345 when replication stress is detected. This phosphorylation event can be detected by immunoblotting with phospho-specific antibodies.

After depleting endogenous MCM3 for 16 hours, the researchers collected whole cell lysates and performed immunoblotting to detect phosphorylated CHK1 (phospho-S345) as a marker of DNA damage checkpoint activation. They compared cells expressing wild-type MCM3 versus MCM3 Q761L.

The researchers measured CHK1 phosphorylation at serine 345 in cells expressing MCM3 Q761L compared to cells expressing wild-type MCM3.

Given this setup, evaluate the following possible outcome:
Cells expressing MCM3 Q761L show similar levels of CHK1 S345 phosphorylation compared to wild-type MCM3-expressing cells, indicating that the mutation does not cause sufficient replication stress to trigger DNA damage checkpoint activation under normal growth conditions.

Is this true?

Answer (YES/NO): NO